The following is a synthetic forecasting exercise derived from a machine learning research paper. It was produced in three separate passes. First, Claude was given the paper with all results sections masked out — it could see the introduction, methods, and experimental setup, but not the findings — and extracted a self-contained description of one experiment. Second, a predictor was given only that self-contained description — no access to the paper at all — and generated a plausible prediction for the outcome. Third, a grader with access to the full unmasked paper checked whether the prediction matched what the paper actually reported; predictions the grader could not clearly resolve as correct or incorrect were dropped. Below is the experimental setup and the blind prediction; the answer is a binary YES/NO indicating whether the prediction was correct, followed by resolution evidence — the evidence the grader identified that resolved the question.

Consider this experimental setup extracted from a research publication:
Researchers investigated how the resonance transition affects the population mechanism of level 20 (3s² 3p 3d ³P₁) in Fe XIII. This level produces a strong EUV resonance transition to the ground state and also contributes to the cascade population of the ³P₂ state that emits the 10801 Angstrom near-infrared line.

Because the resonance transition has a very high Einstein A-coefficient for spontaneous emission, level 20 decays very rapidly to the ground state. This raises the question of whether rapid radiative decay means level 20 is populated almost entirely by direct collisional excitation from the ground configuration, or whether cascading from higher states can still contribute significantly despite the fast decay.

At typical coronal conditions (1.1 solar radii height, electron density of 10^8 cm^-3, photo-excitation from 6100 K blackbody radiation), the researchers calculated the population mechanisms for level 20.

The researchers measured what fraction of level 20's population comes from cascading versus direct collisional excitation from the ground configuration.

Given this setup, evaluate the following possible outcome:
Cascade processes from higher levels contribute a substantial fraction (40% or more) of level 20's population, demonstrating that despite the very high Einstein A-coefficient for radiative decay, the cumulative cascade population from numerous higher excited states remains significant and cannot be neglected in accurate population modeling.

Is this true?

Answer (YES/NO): NO